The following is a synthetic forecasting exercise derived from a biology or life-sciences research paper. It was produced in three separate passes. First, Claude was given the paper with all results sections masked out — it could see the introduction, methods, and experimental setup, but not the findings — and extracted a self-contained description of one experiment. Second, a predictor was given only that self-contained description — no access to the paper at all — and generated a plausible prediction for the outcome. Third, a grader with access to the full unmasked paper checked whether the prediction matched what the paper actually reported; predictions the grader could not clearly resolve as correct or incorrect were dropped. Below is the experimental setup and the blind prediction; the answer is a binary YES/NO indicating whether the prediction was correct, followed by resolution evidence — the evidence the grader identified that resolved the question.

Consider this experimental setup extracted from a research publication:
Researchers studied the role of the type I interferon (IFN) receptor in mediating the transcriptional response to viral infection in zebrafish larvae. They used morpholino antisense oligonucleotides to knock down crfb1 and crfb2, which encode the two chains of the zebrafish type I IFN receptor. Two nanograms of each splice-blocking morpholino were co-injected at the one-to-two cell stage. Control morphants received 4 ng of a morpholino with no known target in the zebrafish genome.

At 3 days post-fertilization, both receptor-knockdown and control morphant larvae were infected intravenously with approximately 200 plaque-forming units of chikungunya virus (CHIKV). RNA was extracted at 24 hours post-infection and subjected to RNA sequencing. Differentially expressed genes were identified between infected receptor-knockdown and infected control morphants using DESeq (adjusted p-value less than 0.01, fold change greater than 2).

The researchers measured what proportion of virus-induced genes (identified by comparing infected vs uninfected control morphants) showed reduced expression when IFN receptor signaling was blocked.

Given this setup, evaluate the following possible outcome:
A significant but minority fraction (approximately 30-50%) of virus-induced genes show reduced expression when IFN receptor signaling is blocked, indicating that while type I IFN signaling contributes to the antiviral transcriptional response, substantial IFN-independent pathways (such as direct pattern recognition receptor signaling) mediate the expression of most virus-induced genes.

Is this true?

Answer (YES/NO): YES